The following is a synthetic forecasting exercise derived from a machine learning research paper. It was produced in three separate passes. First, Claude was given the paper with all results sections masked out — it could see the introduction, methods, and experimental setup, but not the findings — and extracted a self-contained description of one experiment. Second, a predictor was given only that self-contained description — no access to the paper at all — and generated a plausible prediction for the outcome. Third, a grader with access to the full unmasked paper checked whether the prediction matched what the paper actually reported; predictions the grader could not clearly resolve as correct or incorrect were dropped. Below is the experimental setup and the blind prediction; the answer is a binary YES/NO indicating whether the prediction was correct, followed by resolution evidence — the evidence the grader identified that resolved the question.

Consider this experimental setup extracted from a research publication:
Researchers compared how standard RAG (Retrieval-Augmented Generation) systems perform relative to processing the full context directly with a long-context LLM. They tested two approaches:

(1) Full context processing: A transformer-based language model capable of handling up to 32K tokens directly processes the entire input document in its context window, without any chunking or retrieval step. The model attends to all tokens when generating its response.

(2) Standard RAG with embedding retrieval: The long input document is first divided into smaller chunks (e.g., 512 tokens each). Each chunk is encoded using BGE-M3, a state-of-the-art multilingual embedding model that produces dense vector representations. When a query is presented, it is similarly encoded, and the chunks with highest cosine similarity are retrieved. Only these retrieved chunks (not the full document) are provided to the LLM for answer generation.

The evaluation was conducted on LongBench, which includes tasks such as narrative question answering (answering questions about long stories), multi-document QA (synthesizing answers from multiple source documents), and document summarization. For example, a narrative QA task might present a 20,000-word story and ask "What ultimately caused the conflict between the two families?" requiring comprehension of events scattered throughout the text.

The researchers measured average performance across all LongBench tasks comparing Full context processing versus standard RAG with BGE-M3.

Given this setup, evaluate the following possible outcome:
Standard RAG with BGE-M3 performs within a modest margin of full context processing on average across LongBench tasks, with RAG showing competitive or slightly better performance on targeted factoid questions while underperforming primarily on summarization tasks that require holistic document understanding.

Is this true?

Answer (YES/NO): NO